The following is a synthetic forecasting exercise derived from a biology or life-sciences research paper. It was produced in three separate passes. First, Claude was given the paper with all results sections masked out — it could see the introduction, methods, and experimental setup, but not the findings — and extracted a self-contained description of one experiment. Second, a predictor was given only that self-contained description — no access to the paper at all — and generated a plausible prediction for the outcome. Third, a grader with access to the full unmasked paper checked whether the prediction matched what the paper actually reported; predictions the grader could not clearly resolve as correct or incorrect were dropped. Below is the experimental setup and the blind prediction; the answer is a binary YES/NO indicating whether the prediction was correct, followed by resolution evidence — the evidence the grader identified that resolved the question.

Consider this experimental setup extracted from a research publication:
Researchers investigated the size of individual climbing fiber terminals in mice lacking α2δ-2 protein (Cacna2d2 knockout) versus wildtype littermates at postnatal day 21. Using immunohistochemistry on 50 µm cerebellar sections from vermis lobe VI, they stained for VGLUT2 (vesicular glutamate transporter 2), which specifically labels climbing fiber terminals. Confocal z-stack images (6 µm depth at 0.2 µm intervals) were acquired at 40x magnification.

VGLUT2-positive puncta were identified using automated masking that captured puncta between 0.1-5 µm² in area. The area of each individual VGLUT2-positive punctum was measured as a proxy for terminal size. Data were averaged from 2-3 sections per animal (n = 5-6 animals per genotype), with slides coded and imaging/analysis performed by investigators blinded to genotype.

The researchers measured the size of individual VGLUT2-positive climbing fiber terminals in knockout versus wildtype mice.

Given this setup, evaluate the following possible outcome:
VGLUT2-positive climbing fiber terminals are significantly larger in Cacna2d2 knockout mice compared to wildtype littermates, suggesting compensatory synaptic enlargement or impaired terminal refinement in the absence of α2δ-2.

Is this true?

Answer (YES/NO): NO